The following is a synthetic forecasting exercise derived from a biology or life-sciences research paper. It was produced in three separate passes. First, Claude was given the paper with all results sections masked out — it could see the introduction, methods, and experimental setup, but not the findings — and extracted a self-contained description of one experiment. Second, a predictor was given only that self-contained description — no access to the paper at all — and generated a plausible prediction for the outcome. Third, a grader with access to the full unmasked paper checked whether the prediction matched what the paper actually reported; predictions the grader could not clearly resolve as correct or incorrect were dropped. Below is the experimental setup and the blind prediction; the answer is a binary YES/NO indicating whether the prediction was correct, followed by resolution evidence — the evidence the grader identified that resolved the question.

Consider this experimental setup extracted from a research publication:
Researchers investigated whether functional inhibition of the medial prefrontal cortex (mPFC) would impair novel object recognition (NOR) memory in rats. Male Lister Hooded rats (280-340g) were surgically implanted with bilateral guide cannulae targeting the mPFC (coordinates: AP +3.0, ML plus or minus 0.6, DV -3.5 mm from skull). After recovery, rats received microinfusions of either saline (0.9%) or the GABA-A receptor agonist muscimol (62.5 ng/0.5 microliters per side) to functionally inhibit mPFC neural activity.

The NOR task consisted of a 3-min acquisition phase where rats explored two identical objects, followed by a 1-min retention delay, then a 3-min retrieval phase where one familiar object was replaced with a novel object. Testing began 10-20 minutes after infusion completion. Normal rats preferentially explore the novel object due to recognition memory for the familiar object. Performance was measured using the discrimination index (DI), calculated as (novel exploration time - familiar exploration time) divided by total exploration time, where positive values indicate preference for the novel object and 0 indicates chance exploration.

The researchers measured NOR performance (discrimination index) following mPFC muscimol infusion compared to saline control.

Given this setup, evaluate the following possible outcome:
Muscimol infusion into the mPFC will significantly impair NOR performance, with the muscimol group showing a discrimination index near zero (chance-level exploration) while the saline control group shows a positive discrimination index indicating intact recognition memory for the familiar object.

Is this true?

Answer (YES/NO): NO